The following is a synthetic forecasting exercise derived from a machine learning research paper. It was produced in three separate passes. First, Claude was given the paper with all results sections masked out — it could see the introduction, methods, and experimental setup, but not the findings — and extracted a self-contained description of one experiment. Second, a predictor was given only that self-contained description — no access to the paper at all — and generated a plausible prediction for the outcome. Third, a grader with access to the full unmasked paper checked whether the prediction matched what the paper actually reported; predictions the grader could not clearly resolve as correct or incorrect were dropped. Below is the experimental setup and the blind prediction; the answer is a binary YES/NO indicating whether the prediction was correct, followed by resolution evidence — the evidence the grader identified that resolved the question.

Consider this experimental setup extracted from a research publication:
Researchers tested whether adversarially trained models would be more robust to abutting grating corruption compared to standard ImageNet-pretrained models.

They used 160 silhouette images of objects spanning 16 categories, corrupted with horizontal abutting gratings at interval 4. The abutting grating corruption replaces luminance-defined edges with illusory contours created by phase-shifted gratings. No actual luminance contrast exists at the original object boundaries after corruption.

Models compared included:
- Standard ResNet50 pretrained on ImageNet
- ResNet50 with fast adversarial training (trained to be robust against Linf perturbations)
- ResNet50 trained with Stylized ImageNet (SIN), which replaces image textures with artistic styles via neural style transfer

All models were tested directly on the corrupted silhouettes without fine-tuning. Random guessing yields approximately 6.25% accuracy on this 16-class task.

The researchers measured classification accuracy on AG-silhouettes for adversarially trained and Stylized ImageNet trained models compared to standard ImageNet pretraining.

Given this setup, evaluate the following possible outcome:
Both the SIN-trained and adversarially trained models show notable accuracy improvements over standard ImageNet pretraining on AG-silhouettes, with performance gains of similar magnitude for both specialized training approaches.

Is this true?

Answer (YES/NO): NO